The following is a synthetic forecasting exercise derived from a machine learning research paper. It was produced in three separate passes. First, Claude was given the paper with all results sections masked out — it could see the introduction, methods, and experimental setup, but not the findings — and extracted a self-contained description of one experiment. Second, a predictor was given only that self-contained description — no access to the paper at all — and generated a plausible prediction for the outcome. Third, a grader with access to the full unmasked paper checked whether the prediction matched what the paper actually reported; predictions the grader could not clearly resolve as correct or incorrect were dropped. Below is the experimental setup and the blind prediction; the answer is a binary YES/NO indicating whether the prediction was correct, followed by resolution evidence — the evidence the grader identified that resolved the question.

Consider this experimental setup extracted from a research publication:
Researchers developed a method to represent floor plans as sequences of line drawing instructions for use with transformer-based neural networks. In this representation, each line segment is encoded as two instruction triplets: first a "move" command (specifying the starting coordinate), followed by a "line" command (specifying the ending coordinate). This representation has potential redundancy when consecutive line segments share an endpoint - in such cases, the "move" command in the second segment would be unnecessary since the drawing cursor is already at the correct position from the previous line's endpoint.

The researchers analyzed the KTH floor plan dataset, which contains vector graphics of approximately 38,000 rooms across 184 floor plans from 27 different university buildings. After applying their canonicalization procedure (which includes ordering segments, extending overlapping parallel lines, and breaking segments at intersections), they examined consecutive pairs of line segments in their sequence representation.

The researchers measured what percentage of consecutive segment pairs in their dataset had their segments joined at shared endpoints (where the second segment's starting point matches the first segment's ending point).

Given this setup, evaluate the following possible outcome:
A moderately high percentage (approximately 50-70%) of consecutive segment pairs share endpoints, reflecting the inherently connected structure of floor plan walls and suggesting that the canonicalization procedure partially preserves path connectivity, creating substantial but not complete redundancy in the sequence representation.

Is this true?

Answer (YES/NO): NO